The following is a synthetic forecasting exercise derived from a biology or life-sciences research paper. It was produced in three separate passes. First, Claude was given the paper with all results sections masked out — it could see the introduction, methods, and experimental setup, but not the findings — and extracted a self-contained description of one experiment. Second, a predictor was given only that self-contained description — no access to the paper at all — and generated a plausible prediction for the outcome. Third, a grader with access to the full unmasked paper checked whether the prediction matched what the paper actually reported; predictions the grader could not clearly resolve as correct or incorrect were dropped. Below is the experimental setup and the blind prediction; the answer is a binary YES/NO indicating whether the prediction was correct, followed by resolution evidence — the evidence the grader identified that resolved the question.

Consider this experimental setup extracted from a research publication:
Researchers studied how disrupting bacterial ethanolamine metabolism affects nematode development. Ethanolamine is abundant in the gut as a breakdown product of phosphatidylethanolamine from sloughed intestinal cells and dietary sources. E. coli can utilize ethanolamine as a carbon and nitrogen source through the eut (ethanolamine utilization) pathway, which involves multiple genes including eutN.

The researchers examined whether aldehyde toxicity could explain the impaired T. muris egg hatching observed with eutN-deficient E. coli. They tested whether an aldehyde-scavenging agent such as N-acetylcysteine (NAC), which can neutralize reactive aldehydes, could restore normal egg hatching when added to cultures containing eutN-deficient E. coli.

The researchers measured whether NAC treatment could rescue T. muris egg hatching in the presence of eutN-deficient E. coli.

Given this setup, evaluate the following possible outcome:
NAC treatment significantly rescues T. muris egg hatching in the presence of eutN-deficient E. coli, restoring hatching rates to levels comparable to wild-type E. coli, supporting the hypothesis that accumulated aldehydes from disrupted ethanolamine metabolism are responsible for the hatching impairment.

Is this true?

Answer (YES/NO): YES